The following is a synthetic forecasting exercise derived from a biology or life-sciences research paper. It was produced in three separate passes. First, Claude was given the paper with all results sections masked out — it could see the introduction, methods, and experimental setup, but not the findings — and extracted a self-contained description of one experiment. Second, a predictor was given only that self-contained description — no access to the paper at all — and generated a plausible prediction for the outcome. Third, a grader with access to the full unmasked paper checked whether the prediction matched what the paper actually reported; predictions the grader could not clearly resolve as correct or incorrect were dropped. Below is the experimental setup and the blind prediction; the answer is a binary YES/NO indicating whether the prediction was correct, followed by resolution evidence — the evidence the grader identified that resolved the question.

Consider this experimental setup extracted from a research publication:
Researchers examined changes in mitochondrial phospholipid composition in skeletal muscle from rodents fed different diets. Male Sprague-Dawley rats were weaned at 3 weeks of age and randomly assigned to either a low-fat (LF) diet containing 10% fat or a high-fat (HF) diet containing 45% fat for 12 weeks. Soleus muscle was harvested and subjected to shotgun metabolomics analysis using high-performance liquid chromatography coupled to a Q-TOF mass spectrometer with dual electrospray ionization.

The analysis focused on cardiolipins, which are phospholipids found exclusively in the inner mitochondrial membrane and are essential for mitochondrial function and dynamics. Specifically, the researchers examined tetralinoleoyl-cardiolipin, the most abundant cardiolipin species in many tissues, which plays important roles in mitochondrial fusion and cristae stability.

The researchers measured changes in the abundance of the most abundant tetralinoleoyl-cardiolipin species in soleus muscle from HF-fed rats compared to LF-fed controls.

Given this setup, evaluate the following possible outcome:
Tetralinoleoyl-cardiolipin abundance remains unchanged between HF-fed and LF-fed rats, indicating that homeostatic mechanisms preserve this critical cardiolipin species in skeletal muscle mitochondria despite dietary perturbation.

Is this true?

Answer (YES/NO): NO